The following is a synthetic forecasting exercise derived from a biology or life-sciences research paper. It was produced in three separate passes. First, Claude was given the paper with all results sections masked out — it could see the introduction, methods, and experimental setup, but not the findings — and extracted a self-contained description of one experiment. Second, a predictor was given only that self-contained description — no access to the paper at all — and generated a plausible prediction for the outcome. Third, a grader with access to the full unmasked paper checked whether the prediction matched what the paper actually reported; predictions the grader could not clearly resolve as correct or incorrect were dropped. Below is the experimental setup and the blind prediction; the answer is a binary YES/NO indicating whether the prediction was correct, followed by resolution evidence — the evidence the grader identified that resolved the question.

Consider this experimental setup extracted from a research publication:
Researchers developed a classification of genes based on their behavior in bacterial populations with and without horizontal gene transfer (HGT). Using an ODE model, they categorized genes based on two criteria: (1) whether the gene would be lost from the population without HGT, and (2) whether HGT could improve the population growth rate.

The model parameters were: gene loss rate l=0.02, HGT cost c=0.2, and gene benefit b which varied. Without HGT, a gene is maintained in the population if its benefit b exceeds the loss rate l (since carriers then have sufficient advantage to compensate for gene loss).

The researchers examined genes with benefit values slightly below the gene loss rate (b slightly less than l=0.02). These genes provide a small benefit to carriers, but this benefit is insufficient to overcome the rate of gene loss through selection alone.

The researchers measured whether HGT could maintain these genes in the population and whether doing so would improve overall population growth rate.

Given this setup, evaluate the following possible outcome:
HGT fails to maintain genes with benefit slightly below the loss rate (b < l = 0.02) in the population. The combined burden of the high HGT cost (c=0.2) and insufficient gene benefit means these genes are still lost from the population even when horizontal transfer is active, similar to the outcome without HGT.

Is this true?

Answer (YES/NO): NO